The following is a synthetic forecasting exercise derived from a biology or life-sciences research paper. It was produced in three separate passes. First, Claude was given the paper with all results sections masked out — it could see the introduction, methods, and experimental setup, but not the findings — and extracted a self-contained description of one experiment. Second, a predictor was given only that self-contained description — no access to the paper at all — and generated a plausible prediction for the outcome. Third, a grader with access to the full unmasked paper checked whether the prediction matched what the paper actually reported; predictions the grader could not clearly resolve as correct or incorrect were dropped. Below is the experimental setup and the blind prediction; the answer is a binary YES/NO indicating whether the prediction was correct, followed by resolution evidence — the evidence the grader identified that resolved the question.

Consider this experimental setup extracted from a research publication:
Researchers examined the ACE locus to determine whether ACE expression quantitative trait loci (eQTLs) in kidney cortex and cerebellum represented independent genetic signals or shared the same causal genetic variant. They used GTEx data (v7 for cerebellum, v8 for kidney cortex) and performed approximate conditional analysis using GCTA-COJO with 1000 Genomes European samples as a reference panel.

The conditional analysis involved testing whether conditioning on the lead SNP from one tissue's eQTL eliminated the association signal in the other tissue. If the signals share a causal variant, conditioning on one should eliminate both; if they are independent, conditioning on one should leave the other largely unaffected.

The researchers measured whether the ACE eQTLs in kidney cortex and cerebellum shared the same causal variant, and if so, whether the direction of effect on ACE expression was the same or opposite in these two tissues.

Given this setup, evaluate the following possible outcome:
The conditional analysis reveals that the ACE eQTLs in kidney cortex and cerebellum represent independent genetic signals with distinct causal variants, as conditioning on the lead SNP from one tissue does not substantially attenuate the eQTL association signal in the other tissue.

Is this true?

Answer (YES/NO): NO